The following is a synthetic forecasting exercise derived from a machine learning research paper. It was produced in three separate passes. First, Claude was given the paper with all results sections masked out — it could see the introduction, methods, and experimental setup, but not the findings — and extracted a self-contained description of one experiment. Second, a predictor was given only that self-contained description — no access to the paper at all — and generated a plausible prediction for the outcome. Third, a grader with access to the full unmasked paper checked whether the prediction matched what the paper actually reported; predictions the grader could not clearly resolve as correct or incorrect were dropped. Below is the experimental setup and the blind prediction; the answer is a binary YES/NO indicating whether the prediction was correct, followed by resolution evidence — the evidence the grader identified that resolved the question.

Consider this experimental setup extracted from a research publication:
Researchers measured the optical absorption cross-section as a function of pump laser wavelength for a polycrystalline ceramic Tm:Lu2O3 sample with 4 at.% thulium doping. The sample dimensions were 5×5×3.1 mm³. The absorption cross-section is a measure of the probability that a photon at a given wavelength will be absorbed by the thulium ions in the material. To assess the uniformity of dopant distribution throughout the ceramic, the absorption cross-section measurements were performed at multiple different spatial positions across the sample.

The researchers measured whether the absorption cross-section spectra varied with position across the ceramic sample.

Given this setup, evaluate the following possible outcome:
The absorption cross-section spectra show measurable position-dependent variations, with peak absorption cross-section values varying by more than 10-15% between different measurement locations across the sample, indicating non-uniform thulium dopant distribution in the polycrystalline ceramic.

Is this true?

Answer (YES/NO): NO